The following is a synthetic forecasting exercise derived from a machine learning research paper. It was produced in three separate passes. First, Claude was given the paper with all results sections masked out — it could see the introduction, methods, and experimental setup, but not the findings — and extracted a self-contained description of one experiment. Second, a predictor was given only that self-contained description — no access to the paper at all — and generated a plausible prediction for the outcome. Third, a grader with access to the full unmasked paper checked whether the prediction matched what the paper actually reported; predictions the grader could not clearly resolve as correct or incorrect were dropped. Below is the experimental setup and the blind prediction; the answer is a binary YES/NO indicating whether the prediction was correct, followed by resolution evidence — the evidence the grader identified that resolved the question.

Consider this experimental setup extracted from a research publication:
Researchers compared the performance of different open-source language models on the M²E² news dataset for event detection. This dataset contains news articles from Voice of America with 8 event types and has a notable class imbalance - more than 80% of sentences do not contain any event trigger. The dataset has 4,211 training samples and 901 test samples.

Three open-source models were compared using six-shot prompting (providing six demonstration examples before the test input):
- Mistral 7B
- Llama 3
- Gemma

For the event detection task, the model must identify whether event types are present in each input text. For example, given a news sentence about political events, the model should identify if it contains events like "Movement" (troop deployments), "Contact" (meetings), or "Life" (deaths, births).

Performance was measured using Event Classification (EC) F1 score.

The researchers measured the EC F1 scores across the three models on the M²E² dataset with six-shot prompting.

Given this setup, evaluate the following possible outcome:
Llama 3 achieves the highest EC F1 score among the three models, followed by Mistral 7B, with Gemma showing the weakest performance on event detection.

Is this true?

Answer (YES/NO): NO